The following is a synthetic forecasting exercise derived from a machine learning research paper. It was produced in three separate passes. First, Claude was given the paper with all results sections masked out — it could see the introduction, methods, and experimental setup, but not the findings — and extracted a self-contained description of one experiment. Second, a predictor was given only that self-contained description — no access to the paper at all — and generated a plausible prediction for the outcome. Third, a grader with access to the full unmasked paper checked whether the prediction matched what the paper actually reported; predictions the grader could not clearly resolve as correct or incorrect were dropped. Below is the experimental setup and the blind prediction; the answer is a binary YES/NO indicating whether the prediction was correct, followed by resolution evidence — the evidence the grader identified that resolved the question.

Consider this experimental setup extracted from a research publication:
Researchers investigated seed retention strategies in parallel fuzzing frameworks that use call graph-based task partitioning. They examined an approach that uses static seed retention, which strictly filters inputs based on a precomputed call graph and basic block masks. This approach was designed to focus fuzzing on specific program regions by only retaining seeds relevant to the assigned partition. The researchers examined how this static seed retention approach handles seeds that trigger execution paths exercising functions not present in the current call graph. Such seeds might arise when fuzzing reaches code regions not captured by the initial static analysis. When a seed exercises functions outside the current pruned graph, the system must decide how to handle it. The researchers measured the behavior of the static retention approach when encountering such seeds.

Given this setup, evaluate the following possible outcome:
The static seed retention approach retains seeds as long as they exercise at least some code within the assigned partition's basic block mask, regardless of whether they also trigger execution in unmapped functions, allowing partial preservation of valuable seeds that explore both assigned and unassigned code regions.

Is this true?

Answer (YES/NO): NO